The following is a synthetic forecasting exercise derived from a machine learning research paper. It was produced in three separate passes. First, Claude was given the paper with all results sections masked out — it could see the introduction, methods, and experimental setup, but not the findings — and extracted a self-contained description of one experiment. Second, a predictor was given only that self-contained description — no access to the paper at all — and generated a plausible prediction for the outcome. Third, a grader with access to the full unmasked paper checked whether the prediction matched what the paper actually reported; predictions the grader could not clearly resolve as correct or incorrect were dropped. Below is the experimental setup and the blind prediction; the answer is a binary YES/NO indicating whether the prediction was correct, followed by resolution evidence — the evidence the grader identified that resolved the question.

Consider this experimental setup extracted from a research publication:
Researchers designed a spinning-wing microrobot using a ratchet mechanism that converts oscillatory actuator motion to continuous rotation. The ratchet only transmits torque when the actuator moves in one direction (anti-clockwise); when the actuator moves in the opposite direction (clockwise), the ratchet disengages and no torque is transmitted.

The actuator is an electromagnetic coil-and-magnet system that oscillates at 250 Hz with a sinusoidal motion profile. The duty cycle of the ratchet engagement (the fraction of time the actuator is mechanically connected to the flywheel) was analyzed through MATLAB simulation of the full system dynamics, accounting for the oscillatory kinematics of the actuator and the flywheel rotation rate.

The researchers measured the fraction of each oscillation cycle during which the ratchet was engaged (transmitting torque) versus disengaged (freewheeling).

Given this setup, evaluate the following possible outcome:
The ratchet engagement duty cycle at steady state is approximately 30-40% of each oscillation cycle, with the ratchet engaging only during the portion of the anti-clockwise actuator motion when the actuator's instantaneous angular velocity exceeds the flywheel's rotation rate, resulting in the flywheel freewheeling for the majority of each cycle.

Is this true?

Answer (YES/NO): NO